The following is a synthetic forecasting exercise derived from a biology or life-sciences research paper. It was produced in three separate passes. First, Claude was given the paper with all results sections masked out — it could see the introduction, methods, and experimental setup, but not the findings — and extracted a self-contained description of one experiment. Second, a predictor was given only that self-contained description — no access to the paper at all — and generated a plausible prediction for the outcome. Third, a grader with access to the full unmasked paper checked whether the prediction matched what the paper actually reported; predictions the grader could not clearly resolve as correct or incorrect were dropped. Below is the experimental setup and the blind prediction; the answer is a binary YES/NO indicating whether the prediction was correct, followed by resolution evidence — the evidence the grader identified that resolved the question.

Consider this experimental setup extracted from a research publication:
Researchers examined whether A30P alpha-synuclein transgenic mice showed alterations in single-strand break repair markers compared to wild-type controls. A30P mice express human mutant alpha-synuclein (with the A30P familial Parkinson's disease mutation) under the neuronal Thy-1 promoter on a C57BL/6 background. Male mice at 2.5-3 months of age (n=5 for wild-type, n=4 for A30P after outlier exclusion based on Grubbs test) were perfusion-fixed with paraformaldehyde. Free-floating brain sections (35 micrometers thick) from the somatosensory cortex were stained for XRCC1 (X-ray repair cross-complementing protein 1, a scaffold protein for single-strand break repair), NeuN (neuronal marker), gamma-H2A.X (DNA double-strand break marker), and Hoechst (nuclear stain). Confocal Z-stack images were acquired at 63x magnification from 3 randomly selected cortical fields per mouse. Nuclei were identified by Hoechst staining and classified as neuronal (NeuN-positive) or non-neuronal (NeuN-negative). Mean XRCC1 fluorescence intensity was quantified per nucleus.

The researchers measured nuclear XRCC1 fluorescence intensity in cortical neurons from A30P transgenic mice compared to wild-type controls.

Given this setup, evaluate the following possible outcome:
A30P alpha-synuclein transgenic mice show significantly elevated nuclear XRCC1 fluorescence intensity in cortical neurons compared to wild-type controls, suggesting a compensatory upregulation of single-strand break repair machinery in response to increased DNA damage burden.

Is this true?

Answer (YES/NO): NO